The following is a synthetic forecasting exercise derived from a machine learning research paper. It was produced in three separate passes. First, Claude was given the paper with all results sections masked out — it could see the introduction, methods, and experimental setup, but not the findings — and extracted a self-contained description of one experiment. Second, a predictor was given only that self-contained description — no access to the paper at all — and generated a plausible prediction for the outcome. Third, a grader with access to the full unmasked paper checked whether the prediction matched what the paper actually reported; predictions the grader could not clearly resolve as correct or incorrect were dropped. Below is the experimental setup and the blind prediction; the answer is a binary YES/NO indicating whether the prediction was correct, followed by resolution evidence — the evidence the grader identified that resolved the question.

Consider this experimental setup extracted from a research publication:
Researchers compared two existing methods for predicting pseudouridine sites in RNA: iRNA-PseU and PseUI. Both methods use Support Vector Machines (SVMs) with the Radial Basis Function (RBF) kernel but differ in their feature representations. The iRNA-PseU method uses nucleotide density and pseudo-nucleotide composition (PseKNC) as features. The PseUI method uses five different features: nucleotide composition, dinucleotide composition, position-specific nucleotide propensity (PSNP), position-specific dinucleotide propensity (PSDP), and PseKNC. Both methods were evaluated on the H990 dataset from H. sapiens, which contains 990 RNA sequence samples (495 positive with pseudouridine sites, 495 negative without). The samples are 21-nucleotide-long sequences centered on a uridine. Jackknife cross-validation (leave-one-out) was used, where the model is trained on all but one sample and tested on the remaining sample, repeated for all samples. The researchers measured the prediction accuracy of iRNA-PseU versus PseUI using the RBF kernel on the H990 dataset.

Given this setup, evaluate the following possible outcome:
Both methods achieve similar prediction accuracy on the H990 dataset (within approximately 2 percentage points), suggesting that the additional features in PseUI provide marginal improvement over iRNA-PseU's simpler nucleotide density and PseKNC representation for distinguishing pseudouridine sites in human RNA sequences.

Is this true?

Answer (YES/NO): NO